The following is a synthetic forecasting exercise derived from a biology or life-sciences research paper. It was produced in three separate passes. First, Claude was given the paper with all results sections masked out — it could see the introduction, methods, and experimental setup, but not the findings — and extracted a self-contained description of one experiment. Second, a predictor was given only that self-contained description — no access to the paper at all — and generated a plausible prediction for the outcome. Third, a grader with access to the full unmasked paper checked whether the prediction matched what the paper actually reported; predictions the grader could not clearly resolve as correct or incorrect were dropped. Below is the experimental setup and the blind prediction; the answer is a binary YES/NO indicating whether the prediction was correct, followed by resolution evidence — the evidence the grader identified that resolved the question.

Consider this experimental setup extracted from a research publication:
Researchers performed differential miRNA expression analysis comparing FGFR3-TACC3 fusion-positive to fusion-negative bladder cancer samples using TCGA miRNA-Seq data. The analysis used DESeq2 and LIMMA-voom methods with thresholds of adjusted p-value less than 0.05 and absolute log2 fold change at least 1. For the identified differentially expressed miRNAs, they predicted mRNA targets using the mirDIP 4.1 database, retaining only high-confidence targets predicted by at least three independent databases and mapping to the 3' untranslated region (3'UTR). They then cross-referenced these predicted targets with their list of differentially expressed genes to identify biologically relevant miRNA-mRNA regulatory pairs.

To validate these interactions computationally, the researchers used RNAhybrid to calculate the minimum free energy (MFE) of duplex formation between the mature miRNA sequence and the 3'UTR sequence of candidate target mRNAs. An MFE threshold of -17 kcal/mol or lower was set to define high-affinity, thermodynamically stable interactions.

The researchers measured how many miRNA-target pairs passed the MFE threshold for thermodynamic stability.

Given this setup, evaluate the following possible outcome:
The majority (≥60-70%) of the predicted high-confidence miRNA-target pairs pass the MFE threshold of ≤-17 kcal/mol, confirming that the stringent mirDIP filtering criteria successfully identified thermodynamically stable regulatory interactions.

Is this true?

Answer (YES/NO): YES